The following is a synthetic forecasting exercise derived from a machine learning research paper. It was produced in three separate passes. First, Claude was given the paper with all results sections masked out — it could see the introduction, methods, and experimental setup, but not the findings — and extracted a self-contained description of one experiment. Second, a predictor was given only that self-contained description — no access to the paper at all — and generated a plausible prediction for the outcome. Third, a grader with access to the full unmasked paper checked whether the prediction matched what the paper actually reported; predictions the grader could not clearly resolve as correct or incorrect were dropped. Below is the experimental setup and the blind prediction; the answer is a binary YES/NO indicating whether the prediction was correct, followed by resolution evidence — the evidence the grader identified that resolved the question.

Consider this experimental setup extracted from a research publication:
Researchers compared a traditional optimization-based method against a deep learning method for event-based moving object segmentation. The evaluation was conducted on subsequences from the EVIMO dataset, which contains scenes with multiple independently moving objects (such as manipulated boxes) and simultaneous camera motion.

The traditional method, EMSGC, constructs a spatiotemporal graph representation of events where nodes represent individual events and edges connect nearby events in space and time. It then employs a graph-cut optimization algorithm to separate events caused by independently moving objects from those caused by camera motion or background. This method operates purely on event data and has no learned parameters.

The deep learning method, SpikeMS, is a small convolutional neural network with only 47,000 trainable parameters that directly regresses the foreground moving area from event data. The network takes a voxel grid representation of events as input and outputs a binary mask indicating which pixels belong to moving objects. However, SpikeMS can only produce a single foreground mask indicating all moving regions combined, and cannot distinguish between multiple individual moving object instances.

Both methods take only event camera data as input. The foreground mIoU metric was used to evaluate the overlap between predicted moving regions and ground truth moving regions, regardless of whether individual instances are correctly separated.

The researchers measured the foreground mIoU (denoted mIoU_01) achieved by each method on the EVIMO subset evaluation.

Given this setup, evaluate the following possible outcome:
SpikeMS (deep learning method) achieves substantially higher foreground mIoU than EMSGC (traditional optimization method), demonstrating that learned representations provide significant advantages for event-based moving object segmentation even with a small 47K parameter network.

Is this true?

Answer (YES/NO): NO